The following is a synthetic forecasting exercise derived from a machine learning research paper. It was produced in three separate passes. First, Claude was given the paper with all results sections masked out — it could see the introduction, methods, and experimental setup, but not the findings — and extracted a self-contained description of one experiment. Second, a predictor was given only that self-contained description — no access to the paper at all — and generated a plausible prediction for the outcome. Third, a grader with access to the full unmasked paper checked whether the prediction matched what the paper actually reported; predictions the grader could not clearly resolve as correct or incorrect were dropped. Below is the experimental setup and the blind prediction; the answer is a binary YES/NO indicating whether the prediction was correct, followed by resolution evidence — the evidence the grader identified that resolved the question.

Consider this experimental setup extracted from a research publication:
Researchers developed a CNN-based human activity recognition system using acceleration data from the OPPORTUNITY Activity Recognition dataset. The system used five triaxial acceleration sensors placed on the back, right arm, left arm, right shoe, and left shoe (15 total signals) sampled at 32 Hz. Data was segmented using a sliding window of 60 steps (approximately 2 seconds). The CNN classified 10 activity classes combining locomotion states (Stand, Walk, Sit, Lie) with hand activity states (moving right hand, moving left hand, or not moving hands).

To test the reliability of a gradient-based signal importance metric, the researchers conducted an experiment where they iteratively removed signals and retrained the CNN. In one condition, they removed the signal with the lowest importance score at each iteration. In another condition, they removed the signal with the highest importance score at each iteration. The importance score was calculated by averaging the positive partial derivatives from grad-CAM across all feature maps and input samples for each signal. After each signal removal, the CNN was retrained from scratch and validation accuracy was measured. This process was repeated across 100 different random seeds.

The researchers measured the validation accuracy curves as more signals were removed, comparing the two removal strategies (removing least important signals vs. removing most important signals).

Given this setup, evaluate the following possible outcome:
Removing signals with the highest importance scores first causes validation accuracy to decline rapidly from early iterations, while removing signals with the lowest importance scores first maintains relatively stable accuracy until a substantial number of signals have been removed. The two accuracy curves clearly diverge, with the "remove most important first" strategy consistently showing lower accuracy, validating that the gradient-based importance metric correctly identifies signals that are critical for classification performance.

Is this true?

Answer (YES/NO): YES